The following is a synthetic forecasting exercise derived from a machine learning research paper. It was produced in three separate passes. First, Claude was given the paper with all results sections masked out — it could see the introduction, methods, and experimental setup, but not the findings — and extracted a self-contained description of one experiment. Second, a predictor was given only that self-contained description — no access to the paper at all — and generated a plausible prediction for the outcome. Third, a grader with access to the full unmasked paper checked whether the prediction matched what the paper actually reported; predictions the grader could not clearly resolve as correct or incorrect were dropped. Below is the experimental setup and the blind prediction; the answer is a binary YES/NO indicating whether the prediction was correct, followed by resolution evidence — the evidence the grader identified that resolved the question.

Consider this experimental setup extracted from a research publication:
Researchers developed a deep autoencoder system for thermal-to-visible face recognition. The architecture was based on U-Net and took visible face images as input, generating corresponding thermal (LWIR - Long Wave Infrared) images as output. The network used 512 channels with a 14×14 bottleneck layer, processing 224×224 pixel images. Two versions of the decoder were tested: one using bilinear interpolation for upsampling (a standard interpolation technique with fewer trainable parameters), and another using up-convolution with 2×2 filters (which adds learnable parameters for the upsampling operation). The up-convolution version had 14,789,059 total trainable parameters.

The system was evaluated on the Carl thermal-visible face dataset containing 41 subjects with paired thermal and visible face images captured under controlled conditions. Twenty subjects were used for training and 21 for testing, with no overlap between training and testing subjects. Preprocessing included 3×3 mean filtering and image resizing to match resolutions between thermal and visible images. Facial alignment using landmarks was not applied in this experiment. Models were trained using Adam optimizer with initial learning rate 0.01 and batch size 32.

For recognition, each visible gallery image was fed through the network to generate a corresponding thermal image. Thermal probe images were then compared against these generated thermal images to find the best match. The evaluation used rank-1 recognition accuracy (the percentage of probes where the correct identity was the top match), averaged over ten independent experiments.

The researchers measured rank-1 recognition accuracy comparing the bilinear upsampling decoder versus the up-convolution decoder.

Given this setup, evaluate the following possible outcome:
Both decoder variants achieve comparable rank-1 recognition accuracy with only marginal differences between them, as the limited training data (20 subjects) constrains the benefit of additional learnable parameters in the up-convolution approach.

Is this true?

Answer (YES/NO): NO